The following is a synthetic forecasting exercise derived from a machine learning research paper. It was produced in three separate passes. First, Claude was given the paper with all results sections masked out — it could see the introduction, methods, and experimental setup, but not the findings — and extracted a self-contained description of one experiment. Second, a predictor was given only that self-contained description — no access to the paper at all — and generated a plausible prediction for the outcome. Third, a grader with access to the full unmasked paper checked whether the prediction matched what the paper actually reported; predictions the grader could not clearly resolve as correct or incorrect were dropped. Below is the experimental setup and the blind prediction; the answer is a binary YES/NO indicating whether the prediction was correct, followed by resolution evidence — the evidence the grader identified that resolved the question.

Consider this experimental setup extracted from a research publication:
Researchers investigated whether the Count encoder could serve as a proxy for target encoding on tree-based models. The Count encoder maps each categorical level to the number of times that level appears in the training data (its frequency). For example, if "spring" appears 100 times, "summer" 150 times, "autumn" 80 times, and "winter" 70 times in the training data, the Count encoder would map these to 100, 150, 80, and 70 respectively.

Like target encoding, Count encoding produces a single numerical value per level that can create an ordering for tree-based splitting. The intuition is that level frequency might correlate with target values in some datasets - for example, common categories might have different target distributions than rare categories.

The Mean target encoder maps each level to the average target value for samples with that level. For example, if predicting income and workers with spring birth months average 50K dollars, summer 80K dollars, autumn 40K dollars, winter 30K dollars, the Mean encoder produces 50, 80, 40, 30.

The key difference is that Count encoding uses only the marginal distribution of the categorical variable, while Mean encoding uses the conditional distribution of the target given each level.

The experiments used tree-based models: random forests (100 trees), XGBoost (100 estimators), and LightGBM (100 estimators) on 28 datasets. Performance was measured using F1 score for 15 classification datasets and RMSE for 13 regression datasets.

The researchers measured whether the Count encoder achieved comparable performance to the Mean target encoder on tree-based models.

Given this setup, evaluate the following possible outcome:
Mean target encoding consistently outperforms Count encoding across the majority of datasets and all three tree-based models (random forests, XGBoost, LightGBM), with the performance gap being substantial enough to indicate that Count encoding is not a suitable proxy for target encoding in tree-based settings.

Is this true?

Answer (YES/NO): NO